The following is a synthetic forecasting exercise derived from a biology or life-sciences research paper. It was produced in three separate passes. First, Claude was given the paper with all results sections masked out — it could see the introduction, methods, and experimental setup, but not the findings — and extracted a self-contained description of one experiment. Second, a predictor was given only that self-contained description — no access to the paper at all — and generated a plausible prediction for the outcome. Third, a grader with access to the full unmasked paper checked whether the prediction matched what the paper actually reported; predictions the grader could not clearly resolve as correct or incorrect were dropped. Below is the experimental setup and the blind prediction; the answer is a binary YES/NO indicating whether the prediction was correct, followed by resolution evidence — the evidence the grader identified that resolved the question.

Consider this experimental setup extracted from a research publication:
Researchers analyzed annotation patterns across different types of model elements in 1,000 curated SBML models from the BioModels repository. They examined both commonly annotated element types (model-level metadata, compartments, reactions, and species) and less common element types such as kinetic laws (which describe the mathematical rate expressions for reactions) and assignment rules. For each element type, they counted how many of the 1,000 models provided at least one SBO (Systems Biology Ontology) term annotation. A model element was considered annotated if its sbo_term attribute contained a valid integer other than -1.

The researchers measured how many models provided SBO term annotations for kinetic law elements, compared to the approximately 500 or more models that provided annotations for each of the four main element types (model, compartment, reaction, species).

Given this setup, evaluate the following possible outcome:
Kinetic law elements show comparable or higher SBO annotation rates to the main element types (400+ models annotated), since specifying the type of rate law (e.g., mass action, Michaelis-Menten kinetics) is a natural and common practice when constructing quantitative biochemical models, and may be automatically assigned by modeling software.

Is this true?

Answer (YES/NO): NO